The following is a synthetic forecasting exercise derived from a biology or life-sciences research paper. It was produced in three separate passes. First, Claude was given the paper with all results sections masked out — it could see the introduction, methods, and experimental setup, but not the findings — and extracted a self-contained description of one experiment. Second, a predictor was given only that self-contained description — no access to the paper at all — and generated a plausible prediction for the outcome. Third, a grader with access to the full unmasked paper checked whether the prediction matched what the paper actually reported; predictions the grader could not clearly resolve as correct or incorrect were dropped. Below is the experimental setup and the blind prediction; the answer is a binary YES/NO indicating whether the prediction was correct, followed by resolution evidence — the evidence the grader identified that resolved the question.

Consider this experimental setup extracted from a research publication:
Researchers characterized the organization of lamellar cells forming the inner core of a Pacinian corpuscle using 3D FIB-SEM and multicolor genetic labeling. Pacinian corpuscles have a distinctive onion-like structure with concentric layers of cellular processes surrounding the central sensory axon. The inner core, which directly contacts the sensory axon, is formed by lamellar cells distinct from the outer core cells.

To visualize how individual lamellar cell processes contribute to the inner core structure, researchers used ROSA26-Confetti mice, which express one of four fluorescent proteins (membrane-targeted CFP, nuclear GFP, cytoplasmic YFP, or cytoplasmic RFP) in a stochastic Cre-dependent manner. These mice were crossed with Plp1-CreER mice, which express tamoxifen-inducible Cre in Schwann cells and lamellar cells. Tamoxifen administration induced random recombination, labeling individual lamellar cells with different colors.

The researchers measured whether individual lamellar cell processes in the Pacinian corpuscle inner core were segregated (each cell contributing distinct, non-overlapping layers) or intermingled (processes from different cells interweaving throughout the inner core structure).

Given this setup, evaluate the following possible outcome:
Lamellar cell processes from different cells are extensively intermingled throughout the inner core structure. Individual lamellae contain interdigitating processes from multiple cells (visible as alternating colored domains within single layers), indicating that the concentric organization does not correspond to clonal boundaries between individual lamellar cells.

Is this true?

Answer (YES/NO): YES